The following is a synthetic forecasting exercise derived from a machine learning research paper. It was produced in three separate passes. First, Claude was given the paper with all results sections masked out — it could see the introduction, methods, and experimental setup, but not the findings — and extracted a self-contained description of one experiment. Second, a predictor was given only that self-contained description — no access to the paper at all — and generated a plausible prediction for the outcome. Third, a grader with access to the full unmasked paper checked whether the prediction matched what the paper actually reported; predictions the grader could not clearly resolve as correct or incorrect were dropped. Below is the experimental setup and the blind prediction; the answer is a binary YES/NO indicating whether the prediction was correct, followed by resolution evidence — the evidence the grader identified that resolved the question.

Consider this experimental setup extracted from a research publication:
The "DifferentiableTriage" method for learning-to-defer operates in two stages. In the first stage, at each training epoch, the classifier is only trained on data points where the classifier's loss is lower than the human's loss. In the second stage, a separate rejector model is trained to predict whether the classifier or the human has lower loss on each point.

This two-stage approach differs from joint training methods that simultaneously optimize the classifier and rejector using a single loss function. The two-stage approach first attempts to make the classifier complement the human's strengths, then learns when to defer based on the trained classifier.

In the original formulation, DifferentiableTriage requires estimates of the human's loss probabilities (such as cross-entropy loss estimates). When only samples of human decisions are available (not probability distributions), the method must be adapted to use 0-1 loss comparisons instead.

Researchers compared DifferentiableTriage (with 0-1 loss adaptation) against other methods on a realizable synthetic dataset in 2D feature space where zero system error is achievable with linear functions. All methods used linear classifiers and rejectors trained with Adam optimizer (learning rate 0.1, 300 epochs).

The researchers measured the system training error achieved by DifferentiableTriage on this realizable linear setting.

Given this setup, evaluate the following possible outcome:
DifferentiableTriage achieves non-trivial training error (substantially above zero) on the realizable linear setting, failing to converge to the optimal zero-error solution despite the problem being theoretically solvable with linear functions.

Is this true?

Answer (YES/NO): YES